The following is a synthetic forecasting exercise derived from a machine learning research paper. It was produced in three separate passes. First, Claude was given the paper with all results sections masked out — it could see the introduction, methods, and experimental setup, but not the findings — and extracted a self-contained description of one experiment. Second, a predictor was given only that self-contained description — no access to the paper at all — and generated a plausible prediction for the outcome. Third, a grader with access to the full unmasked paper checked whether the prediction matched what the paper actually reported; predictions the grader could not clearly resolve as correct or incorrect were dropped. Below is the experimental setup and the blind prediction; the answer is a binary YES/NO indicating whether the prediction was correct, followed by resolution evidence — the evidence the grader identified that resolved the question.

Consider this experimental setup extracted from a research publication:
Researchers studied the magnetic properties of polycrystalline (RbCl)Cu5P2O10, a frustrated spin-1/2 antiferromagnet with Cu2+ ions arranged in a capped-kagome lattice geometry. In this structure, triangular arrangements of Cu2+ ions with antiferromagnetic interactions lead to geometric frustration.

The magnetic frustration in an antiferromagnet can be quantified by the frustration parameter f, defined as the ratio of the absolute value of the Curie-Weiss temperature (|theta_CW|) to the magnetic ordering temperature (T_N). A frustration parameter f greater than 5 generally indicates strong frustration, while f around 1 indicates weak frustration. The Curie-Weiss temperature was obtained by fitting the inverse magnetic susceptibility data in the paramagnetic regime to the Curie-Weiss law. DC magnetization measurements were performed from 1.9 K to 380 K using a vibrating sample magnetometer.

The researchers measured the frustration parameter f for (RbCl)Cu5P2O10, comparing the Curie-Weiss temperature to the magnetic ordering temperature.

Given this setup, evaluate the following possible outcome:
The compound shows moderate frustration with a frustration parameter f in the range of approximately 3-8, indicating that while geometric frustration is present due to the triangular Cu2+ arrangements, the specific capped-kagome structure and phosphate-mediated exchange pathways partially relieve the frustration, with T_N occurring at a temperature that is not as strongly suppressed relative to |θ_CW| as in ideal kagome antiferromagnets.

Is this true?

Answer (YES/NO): NO